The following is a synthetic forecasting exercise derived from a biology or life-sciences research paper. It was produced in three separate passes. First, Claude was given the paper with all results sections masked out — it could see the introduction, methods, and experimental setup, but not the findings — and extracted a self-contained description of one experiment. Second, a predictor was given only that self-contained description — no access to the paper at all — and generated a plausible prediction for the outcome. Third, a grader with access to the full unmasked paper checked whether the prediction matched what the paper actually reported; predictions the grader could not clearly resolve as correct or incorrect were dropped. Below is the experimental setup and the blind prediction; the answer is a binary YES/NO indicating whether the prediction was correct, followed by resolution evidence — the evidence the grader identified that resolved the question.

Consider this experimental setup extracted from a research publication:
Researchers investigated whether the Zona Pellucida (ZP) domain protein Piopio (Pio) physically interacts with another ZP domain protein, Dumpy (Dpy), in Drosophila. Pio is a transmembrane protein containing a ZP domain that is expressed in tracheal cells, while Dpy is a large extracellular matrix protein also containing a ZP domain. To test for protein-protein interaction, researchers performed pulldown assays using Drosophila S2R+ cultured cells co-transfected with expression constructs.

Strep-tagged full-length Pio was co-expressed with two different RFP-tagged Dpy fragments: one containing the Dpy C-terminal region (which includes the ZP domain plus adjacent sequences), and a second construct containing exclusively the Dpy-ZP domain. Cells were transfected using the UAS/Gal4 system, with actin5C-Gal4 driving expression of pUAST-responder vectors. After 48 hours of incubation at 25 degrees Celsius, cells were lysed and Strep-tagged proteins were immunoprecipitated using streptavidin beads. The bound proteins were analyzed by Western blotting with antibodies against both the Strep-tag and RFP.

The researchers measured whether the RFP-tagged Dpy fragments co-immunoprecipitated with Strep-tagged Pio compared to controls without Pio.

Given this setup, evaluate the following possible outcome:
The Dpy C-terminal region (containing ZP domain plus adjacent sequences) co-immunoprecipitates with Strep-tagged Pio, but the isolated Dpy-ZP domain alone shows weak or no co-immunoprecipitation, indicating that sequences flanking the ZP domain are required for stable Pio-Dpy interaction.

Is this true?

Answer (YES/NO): NO